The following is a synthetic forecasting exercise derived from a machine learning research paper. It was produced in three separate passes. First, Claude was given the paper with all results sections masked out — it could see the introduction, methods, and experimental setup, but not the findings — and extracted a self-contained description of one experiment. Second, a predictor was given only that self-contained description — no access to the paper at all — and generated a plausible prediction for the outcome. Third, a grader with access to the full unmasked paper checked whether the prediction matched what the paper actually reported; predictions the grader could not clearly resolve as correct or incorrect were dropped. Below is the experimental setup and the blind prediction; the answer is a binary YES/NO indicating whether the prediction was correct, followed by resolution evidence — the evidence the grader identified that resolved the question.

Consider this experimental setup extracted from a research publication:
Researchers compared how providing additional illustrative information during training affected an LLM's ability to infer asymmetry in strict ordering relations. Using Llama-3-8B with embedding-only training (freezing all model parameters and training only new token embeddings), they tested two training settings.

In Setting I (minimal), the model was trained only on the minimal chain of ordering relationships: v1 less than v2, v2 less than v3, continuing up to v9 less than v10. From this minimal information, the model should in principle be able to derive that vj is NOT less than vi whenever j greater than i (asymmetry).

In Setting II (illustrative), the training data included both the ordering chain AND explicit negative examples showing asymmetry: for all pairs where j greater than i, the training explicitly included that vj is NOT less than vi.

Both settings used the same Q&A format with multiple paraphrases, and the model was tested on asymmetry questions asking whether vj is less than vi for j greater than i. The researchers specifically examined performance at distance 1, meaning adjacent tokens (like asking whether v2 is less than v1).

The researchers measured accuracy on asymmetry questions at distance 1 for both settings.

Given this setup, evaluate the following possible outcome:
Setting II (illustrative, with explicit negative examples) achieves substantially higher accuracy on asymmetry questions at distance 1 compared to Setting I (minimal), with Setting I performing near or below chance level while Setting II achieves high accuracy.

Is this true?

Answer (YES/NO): NO